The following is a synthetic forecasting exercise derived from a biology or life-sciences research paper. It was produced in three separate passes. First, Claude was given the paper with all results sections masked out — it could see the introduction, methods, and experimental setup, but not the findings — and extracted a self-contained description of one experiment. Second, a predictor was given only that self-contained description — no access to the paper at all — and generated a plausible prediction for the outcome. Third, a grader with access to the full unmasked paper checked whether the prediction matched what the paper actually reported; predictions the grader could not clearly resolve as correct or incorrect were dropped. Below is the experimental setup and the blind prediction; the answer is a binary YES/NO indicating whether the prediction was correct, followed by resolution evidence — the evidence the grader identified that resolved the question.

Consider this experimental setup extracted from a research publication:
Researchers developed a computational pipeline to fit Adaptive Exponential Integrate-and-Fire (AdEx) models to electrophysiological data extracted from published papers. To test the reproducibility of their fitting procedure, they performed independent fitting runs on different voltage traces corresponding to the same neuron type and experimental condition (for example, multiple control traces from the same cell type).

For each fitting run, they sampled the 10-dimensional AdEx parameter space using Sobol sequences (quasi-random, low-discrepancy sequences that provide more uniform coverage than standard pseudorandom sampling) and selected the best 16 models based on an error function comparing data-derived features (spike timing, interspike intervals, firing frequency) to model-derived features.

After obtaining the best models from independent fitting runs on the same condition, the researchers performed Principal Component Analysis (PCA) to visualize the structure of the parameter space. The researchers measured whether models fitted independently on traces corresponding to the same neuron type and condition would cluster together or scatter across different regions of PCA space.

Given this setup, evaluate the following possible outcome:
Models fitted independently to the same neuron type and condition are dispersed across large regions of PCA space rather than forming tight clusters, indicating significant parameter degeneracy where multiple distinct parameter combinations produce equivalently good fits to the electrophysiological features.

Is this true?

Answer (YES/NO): NO